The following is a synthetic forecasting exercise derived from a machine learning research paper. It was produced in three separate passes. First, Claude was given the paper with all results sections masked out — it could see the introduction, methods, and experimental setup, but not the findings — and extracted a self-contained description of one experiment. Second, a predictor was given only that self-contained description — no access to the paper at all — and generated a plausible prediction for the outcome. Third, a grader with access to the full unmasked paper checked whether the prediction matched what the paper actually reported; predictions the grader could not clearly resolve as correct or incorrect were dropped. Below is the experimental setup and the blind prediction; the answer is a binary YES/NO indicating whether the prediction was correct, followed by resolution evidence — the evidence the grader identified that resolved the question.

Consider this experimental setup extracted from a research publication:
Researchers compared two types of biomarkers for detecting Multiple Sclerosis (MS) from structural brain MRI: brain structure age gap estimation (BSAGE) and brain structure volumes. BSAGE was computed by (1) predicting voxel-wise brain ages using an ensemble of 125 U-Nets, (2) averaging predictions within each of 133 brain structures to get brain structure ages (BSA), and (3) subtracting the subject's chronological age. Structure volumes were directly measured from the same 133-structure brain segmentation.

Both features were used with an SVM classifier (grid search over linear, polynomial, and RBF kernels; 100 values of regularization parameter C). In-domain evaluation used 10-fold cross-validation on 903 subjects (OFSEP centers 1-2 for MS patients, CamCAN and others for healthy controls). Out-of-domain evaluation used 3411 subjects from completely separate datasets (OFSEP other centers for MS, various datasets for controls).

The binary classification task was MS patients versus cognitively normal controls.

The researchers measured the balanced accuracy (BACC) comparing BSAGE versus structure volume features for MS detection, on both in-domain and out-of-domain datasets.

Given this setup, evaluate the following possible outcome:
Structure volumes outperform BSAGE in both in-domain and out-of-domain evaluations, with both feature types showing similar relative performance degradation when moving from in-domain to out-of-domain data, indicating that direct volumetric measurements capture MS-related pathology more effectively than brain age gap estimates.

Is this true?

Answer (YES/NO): NO